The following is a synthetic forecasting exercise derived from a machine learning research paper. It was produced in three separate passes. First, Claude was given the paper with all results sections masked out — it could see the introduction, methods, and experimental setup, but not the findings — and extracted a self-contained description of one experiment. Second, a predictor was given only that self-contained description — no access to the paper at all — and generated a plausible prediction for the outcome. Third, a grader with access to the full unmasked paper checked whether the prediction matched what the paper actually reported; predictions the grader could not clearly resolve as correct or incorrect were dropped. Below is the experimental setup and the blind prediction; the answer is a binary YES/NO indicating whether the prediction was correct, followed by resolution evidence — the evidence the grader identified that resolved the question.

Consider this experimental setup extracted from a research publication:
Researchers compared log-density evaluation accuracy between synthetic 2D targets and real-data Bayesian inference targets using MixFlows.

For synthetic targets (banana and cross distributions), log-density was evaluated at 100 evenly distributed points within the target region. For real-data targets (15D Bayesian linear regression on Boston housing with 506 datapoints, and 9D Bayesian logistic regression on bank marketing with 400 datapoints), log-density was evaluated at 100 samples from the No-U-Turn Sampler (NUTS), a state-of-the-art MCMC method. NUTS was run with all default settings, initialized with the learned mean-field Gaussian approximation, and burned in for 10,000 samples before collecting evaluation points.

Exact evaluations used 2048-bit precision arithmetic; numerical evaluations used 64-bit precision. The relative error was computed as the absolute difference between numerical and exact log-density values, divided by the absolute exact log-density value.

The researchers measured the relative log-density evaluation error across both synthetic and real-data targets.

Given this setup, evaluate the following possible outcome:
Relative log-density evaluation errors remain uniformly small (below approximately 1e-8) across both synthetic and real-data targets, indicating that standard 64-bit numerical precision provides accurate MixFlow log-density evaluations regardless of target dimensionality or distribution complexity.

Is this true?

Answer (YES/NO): NO